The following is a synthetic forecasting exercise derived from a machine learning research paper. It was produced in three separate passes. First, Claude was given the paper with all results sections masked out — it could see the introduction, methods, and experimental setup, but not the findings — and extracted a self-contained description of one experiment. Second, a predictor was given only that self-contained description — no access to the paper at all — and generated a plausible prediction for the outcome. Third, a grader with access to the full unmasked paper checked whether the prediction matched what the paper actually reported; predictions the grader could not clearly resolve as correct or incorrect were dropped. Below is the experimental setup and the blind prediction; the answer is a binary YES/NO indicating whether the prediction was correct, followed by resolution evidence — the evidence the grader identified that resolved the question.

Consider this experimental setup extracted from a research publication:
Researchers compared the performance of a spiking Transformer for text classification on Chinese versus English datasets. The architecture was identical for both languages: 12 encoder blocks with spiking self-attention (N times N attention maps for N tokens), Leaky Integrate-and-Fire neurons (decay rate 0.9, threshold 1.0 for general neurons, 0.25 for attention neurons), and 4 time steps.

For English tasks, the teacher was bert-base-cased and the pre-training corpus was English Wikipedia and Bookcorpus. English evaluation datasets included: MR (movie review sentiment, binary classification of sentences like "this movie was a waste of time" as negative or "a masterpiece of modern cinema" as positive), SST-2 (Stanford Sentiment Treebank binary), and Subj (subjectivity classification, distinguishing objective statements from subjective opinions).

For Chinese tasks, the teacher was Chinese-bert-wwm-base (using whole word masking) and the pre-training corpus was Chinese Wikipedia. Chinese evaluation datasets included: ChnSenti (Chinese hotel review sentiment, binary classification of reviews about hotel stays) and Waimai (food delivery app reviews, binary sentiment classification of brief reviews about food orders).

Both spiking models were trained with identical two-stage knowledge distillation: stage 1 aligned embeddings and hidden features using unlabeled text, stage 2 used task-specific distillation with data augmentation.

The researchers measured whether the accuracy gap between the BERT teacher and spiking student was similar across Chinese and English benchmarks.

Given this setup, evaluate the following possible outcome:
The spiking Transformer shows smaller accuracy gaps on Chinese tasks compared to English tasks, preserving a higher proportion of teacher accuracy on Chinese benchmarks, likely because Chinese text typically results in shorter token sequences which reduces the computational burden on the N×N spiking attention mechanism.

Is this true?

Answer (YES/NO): YES